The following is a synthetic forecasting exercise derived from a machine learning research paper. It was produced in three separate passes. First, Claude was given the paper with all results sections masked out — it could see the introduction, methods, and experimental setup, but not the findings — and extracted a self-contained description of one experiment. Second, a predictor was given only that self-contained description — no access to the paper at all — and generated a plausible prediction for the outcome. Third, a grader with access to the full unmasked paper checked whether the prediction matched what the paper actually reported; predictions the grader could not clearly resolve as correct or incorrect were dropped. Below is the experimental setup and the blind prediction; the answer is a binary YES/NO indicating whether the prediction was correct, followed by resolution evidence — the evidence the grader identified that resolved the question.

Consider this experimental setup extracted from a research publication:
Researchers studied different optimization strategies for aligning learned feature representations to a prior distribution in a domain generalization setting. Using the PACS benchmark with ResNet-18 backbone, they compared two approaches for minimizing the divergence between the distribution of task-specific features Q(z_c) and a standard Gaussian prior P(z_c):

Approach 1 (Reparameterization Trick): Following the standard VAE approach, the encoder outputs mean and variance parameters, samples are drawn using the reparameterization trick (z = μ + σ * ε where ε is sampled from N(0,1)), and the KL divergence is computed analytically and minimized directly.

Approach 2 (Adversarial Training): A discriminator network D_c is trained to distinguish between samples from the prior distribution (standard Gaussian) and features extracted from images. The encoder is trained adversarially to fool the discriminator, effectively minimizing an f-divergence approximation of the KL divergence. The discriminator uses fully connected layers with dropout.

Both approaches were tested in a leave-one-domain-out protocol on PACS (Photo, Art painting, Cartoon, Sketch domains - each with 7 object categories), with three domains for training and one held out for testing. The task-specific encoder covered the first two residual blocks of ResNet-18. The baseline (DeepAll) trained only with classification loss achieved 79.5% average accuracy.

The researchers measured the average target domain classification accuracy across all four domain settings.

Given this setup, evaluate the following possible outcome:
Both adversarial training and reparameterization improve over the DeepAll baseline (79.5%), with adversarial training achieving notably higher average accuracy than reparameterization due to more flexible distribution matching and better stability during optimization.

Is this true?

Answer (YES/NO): NO